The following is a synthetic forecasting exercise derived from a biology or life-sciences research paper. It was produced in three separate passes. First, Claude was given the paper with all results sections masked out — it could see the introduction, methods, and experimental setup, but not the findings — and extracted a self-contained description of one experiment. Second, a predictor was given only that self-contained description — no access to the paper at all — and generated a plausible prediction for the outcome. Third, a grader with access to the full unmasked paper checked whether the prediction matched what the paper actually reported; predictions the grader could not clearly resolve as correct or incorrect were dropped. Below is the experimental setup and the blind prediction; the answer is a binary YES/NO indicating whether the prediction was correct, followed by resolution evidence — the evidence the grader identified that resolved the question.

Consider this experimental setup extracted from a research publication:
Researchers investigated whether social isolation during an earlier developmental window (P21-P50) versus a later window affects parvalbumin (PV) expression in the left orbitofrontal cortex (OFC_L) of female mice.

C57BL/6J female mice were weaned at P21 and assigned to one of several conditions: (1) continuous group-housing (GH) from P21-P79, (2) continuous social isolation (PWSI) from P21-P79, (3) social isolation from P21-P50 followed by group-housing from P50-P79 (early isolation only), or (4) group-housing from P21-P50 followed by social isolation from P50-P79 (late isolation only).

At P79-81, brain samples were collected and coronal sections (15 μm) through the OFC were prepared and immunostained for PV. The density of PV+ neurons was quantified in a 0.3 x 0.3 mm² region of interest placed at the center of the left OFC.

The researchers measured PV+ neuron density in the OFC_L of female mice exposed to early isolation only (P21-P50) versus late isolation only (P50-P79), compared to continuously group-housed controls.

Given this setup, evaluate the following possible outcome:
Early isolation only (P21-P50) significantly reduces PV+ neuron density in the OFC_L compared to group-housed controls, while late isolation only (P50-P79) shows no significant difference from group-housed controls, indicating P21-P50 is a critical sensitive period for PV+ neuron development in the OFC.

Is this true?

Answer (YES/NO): NO